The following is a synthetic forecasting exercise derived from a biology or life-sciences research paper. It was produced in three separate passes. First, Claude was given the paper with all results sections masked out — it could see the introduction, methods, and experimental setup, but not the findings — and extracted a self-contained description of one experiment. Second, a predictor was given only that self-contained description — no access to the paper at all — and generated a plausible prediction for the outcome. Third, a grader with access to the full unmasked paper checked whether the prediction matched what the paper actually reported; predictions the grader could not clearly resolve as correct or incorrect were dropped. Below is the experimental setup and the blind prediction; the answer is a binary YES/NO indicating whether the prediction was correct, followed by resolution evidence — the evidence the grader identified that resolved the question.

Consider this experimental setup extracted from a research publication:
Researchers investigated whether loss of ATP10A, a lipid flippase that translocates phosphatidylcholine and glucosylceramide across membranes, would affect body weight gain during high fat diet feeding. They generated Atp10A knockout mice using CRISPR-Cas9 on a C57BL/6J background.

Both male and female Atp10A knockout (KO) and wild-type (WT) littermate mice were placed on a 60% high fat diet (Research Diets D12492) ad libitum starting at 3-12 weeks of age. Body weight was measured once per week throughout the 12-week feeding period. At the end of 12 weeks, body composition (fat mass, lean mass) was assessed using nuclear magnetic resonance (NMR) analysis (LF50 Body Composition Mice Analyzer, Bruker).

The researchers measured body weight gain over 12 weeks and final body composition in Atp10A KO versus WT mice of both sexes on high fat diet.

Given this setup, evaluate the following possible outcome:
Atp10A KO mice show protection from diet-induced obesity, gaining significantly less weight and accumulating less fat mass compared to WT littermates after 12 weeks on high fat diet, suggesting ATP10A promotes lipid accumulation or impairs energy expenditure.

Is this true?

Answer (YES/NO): NO